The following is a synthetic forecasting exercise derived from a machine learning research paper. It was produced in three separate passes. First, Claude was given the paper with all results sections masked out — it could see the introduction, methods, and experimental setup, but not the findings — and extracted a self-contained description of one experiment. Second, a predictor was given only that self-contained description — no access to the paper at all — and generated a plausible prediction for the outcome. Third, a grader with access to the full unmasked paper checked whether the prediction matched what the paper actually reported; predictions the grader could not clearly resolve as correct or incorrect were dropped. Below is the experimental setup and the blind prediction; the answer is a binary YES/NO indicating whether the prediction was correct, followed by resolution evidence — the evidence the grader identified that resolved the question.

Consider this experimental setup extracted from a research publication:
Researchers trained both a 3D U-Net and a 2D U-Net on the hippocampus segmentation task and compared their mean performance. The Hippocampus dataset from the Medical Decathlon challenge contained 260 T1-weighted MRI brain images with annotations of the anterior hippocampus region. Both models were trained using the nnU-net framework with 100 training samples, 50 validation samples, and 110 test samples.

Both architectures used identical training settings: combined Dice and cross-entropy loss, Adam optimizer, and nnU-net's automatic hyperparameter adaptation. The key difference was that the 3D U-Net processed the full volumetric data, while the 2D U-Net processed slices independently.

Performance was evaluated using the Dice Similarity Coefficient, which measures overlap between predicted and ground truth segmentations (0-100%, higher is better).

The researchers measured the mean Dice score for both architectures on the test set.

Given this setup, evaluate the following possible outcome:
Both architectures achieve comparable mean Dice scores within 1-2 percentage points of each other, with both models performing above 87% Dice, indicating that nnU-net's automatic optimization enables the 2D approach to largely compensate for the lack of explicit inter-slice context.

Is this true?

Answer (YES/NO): YES